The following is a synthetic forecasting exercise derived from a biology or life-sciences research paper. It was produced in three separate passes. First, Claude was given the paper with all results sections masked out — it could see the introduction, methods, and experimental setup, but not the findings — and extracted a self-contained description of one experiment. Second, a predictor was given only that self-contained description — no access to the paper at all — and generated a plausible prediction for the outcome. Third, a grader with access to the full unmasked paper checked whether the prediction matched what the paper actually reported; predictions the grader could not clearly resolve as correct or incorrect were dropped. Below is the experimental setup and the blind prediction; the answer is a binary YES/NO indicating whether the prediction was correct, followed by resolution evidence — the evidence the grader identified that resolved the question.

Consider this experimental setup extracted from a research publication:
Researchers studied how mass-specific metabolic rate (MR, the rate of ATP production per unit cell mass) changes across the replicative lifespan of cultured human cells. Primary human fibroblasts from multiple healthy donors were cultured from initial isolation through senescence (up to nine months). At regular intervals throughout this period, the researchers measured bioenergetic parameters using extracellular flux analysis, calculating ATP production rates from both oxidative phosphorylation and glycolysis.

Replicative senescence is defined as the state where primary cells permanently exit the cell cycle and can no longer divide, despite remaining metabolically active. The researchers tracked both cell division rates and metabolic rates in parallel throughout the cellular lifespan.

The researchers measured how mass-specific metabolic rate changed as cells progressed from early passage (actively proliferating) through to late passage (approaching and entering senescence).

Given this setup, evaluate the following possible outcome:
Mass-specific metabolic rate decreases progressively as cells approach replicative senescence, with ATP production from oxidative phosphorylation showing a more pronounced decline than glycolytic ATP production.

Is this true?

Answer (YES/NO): NO